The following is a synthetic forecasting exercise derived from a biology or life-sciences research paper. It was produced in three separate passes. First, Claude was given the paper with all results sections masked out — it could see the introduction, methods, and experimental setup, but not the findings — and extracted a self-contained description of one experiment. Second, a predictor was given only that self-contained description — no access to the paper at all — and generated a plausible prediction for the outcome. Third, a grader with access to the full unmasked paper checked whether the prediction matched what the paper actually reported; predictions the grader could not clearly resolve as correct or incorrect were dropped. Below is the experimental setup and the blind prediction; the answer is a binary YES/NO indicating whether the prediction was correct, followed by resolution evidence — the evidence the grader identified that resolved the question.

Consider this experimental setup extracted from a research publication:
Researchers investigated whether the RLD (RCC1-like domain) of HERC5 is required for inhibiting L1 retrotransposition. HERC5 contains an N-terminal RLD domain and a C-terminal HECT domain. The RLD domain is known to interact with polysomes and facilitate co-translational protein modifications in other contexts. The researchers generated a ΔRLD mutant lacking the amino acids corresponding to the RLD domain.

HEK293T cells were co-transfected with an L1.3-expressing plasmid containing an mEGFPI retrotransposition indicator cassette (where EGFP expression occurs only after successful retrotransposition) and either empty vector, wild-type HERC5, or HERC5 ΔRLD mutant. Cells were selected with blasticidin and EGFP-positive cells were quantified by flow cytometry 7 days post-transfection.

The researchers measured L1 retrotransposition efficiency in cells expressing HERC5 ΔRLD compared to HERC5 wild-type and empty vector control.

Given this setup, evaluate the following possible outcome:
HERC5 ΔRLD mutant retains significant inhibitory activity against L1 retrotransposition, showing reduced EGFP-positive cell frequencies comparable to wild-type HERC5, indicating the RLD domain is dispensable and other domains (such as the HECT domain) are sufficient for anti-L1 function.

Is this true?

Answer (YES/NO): NO